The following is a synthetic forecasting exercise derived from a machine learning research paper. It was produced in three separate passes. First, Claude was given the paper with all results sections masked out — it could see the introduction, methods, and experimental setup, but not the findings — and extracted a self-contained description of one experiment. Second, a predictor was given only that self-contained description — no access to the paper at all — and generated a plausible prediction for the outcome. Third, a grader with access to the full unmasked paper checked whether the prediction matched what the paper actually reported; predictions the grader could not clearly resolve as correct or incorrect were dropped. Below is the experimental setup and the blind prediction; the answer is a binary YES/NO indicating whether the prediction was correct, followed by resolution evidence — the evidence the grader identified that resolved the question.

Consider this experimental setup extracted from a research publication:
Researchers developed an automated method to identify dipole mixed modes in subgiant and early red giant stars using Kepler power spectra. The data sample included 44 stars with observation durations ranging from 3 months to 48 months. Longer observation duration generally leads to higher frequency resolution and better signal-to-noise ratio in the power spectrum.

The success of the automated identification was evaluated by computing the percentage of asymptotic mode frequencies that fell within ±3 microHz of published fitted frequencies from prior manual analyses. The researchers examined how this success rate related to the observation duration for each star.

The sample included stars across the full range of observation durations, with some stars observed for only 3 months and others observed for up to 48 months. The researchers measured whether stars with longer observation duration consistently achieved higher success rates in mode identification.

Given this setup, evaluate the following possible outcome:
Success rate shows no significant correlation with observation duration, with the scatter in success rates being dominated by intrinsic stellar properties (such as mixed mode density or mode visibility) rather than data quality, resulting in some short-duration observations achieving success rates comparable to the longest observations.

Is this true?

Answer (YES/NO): YES